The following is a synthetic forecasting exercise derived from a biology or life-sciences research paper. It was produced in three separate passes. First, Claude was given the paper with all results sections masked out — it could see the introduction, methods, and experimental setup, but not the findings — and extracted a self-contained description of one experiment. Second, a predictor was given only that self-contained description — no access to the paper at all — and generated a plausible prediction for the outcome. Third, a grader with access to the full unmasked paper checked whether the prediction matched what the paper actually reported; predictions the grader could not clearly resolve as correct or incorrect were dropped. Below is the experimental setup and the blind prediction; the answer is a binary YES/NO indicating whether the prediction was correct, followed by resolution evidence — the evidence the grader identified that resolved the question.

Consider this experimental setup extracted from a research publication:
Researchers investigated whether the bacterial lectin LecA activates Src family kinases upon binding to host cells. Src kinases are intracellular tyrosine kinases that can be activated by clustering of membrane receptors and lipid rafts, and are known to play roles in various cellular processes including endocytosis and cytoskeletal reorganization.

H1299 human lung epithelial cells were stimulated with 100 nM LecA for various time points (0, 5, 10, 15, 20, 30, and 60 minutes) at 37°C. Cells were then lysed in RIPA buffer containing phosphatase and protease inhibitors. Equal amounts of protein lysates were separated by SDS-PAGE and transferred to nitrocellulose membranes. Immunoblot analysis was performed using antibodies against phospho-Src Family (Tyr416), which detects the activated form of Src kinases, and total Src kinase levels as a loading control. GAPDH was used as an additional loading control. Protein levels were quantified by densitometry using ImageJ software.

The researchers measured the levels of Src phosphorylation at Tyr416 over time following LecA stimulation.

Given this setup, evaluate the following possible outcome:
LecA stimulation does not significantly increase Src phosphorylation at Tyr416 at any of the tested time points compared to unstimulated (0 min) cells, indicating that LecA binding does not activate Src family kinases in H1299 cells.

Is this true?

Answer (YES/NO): NO